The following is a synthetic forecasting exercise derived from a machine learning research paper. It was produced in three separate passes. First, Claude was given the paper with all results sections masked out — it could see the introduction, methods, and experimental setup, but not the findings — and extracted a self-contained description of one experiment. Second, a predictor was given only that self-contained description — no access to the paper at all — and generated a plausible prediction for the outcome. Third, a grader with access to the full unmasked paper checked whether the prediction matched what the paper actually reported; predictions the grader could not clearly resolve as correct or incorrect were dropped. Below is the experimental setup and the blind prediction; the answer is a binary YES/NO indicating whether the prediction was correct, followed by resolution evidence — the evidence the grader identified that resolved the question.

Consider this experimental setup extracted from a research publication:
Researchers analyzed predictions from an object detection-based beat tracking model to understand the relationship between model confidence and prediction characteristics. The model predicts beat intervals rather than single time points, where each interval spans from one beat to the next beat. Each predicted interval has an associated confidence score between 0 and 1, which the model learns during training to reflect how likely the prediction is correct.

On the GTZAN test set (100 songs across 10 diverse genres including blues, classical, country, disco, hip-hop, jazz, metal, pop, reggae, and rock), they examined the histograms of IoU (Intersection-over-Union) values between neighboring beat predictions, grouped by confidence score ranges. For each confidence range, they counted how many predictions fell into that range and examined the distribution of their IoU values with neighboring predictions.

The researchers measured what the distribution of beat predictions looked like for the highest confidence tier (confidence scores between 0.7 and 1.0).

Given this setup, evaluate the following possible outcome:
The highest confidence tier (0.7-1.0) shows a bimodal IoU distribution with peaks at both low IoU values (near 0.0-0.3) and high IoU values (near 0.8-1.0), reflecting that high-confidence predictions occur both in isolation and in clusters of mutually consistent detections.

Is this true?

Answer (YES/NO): NO